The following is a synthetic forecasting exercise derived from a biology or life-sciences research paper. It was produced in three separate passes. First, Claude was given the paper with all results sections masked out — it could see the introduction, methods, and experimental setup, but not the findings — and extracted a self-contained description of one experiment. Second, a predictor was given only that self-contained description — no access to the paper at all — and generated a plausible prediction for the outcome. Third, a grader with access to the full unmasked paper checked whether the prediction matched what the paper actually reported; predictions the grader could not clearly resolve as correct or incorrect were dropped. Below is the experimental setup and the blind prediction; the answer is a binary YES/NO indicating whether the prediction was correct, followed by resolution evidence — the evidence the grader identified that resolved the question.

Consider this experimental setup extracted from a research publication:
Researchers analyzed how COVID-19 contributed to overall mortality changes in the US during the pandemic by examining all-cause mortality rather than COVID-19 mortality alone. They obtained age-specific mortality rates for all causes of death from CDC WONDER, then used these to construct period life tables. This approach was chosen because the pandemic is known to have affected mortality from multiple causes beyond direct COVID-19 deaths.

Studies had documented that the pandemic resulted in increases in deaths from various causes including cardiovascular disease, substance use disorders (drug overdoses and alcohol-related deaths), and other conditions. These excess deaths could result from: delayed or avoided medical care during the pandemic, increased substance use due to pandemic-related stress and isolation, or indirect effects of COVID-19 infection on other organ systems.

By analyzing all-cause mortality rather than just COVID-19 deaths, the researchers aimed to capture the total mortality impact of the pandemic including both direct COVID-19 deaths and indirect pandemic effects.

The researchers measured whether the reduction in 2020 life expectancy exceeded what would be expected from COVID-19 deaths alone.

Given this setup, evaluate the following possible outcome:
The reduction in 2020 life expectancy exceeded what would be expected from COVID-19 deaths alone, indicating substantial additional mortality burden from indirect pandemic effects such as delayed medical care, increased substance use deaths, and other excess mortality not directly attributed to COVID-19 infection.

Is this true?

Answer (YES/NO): YES